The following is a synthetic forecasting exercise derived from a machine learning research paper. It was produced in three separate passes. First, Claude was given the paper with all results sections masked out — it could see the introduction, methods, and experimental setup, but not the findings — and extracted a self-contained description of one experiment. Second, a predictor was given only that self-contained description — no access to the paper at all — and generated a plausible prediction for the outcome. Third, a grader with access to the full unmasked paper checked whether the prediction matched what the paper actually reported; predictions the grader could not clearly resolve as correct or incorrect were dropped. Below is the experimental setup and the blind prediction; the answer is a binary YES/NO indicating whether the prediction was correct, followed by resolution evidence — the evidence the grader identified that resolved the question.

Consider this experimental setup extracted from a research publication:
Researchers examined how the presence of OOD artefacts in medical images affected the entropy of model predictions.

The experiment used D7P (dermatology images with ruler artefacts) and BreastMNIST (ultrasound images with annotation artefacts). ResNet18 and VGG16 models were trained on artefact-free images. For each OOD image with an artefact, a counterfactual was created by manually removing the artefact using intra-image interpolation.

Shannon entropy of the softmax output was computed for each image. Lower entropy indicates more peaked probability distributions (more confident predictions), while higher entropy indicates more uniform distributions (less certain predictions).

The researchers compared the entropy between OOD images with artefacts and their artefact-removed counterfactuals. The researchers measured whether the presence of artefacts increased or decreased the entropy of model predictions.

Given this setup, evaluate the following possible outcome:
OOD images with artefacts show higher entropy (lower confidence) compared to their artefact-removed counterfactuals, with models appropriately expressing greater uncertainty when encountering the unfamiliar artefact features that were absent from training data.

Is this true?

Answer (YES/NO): NO